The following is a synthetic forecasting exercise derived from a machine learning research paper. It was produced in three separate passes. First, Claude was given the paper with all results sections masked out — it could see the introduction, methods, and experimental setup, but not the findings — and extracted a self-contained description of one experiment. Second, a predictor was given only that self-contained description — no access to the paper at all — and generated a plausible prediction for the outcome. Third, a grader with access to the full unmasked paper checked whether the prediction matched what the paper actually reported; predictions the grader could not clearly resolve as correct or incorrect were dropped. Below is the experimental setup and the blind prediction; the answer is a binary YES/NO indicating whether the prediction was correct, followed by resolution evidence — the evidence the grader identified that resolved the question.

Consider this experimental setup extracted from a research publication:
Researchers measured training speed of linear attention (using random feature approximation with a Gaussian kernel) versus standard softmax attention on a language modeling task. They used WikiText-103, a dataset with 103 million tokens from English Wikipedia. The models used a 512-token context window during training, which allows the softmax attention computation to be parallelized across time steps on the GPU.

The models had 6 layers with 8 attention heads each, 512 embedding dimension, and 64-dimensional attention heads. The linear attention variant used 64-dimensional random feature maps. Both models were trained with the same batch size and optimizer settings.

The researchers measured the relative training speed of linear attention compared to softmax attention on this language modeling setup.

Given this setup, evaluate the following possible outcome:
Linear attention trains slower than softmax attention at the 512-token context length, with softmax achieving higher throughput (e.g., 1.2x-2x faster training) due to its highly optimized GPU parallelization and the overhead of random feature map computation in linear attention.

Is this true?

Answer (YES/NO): NO